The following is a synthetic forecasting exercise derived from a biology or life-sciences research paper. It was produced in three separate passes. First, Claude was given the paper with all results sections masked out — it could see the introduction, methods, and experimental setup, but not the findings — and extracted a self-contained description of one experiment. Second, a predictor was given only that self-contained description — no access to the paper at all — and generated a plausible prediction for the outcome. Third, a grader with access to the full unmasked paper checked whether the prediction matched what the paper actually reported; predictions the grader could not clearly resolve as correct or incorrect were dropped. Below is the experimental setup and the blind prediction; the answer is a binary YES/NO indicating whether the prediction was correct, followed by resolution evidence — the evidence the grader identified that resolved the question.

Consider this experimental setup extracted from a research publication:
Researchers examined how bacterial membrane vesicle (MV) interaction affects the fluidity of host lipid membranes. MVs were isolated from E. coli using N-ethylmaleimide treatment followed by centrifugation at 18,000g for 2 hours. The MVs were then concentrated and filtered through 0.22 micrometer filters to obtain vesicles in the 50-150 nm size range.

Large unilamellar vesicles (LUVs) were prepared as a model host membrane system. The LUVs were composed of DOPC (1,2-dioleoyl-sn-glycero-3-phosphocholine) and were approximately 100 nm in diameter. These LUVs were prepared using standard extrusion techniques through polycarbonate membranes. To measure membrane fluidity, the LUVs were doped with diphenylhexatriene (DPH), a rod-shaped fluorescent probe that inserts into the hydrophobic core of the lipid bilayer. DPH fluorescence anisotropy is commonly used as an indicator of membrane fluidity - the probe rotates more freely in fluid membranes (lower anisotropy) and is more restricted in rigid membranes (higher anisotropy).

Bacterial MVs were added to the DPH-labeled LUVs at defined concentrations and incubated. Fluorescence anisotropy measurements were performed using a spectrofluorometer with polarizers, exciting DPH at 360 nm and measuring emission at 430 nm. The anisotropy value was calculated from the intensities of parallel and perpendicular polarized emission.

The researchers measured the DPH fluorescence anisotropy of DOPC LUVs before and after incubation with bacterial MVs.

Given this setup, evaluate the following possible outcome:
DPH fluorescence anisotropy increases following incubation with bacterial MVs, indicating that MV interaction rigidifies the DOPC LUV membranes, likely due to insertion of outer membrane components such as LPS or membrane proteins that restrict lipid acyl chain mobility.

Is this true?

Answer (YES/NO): NO